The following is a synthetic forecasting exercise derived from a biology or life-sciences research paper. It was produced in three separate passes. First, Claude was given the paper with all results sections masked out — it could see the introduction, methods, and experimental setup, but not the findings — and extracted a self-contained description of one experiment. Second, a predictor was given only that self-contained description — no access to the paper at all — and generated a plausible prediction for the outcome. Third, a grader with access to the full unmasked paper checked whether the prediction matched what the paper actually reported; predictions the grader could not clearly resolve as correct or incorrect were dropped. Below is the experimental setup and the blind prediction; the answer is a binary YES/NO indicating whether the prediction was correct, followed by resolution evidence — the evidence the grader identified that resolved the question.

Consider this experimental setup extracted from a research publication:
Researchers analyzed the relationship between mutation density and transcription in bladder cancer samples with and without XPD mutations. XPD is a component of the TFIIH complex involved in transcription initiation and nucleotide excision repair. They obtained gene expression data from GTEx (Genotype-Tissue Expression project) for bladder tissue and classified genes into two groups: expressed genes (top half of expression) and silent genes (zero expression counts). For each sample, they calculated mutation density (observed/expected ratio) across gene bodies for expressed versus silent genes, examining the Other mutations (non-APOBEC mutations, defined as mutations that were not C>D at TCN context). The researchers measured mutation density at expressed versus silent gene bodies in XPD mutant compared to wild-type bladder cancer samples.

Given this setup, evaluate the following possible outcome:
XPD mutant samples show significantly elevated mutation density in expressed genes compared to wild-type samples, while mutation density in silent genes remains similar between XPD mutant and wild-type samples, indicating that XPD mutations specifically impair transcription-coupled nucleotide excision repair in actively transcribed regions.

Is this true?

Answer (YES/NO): YES